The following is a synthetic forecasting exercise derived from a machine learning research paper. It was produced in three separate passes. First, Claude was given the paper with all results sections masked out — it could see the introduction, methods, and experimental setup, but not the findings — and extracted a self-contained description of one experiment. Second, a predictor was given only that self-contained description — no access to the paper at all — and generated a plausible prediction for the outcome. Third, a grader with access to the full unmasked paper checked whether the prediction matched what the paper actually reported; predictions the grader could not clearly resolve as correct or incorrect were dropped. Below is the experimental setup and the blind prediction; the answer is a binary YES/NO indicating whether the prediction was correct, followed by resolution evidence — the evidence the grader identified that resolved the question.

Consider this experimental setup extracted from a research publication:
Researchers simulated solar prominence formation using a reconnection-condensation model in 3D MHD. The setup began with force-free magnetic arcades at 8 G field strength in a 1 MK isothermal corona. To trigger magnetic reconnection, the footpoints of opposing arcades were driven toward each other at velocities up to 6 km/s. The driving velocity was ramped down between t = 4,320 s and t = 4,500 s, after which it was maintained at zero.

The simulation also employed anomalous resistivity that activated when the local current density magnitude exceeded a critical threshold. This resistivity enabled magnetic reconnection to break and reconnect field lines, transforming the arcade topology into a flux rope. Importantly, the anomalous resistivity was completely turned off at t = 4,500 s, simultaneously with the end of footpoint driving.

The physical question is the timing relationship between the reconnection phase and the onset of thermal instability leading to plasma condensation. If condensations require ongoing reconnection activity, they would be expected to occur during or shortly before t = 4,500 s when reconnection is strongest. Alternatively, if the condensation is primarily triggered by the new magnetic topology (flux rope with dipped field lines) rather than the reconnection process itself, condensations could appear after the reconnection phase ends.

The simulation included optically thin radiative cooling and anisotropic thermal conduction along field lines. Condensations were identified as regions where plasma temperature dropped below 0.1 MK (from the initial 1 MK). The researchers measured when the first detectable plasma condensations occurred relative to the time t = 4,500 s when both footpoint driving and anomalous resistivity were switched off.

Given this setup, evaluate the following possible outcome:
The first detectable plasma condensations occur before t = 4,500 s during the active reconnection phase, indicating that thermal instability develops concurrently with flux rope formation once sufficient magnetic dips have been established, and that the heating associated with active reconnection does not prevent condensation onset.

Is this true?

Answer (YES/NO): YES